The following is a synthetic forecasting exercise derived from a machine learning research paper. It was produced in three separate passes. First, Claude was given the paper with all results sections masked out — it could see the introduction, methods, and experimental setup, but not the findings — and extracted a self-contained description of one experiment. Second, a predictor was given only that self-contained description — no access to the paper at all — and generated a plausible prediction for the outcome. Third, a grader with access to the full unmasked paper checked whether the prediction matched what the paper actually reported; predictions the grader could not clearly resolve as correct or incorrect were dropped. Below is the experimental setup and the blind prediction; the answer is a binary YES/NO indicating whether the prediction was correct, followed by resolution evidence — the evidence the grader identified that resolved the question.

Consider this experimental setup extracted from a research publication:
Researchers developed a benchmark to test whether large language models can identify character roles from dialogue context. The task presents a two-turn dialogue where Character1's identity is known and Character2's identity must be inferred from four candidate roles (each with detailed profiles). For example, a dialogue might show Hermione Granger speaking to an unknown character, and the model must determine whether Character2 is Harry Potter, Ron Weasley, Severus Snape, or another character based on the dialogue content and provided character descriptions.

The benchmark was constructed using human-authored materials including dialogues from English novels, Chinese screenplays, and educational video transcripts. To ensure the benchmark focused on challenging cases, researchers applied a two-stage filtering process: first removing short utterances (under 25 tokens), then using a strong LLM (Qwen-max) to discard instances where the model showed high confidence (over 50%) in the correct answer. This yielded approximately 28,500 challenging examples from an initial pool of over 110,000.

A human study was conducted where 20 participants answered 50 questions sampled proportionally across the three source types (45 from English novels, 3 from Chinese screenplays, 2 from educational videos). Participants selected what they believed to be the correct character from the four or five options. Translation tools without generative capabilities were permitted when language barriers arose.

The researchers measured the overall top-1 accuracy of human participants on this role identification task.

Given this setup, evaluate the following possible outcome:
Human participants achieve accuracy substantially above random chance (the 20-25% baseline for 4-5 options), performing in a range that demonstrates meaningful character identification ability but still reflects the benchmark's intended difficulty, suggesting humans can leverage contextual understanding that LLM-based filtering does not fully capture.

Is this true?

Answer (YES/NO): NO